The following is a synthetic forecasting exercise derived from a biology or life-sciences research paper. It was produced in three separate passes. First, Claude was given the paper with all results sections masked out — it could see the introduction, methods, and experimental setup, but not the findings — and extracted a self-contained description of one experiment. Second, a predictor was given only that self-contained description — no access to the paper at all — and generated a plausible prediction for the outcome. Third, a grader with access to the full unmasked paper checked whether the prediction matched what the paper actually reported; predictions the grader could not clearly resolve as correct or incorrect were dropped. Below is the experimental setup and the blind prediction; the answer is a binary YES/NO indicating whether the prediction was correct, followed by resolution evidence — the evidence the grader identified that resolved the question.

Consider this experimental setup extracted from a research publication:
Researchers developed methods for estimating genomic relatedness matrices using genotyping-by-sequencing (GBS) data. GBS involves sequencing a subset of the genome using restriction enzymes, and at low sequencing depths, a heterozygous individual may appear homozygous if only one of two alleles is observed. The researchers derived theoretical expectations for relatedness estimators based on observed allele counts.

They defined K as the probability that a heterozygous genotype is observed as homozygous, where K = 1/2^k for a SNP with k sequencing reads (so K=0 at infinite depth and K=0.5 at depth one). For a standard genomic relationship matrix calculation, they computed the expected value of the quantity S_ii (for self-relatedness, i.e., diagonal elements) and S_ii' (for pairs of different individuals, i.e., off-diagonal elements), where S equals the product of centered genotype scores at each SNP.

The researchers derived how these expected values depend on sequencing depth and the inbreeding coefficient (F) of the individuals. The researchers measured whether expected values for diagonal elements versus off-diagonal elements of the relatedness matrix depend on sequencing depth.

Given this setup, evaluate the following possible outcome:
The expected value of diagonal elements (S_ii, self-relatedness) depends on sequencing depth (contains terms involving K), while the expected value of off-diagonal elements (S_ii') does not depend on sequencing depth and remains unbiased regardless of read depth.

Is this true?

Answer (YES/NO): YES